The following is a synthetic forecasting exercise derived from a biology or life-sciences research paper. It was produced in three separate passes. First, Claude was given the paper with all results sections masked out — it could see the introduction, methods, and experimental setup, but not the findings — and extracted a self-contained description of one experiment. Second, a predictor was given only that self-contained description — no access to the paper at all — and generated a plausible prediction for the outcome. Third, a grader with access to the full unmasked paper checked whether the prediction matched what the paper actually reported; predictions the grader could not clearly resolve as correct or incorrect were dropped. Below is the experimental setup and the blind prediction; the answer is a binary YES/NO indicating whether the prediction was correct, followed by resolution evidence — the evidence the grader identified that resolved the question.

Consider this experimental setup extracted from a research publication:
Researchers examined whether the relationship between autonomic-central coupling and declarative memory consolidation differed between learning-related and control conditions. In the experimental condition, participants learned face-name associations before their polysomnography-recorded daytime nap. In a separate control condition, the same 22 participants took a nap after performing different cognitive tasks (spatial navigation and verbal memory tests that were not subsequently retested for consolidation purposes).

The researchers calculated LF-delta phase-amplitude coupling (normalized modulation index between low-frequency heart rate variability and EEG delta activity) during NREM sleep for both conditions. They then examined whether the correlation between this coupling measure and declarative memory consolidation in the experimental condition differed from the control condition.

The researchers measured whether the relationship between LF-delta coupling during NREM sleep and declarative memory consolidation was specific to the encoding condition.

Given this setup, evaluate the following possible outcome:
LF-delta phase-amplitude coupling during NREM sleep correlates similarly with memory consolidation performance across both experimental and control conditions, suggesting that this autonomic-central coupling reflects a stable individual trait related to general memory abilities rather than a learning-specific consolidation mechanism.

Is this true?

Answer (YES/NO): NO